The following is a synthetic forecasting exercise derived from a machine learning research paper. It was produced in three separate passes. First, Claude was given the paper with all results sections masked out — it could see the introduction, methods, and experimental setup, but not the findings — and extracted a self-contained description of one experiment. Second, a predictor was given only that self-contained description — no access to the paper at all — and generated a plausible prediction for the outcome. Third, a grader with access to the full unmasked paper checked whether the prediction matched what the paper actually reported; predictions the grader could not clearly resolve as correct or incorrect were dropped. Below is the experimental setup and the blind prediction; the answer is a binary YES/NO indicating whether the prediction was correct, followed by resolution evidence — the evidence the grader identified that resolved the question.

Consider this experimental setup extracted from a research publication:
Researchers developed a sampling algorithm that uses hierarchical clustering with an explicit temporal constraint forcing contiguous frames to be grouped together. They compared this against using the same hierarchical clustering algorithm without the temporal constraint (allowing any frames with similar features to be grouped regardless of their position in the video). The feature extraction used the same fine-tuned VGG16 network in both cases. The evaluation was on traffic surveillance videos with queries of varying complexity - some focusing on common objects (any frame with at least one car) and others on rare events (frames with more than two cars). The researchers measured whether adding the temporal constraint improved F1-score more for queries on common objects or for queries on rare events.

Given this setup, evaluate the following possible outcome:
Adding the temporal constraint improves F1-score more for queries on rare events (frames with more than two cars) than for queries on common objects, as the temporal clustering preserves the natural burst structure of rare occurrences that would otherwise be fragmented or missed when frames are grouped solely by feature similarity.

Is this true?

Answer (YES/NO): YES